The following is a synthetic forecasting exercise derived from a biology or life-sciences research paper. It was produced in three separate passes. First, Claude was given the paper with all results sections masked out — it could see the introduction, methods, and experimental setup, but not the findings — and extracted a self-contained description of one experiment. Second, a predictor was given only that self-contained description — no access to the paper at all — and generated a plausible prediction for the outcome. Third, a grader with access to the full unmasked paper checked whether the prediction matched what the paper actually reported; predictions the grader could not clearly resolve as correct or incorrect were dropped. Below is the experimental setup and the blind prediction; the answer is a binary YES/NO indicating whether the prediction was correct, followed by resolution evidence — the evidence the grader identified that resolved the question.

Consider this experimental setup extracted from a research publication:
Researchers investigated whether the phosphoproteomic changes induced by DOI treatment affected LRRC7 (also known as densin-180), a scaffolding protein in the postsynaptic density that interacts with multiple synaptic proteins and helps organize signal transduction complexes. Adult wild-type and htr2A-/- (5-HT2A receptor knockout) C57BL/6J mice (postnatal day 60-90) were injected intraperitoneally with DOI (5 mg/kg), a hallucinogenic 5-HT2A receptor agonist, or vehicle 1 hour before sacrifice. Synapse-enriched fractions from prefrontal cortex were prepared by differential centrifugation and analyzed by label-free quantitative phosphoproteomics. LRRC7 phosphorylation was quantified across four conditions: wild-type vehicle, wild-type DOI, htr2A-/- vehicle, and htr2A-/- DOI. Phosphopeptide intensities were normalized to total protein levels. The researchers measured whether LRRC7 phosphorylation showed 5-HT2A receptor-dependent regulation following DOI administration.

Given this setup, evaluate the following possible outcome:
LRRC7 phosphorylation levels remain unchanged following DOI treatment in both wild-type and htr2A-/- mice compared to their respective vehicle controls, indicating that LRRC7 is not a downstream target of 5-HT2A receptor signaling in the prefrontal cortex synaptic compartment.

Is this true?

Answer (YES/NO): NO